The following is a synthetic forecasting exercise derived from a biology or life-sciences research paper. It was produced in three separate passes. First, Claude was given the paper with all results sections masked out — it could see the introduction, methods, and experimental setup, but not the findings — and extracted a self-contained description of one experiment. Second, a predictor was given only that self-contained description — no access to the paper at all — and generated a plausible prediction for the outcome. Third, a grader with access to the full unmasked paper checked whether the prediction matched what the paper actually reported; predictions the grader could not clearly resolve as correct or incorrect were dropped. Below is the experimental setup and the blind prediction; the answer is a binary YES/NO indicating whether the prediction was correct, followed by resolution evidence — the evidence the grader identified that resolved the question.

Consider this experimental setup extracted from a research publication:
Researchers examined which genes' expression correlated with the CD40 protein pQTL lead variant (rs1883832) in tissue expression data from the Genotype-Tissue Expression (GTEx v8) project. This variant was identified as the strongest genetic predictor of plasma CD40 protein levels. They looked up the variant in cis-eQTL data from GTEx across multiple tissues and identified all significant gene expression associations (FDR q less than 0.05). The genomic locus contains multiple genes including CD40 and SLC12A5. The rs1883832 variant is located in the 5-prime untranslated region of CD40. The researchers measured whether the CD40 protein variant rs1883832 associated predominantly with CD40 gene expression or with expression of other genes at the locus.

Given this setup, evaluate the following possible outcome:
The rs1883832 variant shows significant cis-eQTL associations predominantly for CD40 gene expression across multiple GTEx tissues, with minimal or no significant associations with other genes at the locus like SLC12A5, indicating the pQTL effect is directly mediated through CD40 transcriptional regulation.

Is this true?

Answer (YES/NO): NO